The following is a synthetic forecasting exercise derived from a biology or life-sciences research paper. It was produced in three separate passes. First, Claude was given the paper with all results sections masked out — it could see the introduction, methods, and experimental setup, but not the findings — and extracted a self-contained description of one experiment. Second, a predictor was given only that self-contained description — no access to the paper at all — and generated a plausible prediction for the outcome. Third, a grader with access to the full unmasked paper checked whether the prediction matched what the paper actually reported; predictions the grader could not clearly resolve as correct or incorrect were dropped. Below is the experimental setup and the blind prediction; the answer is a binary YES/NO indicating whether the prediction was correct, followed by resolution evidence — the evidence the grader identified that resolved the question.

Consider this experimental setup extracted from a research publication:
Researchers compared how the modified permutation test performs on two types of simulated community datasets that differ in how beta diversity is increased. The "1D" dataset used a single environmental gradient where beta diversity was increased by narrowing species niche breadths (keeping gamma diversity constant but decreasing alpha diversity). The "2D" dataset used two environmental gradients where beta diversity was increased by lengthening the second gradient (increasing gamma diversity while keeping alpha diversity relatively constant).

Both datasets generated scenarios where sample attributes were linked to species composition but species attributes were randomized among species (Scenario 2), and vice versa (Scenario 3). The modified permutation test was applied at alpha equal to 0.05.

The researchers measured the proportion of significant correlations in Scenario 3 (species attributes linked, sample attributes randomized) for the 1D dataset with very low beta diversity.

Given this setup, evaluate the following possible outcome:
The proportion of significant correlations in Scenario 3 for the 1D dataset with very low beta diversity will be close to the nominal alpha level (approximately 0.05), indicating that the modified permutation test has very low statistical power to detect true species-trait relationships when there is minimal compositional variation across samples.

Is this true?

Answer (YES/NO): NO